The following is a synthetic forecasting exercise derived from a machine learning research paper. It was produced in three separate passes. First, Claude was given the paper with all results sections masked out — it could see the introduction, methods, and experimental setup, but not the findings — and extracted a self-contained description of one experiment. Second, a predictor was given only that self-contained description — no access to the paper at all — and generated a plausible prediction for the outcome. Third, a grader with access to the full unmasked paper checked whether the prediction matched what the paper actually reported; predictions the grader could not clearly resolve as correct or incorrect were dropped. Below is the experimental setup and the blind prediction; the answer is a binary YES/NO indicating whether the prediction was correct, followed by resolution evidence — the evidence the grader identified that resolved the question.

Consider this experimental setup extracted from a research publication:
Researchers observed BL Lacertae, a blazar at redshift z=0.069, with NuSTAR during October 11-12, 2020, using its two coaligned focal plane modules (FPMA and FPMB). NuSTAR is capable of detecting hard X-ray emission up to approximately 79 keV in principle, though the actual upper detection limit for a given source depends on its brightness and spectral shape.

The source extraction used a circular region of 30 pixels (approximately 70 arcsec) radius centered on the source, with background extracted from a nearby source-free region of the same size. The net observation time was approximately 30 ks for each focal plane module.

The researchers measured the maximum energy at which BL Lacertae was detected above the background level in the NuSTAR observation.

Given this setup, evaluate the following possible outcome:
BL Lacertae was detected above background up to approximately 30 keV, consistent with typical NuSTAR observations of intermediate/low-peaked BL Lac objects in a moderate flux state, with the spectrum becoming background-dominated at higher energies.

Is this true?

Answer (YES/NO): NO